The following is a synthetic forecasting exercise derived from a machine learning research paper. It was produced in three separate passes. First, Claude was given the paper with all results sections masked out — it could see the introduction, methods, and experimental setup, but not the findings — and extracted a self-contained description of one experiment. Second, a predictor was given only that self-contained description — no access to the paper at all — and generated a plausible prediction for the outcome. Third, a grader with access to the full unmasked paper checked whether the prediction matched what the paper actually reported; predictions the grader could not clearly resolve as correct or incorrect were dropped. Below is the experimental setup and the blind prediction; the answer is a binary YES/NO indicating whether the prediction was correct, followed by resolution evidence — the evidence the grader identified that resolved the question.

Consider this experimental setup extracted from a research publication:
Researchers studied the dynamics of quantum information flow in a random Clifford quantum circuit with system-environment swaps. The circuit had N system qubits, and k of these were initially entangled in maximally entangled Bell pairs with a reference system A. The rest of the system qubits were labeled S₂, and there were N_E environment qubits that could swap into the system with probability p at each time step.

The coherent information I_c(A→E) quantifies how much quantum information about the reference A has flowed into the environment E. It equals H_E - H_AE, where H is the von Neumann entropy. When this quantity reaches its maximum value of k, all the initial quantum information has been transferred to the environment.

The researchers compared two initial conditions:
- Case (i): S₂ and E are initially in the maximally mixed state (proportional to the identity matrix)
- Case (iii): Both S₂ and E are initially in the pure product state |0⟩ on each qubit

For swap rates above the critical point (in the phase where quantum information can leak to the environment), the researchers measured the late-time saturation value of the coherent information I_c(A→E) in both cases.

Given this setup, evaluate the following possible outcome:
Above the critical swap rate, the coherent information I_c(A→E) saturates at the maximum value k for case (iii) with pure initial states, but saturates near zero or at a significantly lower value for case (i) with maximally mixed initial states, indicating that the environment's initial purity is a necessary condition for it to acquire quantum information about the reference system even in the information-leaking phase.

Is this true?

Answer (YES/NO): NO